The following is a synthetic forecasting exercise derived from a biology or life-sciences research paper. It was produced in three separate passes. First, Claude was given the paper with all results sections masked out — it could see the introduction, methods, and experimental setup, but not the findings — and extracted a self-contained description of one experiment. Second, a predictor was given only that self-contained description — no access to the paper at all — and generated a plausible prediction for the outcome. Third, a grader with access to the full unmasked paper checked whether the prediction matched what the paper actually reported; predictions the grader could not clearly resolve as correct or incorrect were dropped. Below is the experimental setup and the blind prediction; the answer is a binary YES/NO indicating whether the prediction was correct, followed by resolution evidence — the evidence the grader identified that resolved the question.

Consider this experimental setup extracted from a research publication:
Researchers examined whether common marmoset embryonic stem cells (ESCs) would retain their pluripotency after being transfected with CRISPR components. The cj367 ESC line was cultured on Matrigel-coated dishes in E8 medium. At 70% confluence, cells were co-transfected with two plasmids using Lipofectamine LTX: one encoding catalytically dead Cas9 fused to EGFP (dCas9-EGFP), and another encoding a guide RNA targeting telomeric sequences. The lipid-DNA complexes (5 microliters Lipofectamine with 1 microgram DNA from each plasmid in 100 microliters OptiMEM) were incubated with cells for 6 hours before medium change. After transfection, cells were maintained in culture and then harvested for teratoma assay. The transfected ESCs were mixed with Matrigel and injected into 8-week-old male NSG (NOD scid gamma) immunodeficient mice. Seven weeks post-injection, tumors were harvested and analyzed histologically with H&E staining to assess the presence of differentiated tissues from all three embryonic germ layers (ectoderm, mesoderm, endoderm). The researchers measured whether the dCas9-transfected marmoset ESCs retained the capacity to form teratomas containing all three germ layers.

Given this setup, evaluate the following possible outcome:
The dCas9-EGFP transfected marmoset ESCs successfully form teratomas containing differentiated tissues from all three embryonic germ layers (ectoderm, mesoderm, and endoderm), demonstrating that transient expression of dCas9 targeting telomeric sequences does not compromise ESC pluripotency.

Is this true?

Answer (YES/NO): YES